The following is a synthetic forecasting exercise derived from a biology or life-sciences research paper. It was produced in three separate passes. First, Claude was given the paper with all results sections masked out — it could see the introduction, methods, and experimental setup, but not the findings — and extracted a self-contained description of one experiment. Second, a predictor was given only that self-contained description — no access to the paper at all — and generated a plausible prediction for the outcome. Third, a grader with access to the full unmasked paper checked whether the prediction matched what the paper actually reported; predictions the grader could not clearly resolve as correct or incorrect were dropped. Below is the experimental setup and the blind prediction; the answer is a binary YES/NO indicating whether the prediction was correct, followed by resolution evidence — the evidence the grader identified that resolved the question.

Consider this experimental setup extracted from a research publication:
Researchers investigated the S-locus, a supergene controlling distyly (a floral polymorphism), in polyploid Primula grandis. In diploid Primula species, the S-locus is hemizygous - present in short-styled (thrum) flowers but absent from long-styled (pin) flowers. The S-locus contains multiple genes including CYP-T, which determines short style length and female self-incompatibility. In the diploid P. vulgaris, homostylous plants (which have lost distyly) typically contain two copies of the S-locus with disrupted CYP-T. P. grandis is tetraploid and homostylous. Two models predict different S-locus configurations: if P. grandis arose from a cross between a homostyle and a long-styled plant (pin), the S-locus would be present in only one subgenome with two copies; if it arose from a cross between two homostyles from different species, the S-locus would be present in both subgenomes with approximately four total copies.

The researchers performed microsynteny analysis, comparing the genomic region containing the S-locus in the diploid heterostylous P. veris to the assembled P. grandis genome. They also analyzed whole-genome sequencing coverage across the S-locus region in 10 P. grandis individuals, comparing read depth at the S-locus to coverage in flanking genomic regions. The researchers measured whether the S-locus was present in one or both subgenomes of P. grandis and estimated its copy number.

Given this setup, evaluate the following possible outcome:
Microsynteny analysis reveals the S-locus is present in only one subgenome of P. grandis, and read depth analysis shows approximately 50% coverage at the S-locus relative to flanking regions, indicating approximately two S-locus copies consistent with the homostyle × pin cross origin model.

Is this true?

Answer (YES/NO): NO